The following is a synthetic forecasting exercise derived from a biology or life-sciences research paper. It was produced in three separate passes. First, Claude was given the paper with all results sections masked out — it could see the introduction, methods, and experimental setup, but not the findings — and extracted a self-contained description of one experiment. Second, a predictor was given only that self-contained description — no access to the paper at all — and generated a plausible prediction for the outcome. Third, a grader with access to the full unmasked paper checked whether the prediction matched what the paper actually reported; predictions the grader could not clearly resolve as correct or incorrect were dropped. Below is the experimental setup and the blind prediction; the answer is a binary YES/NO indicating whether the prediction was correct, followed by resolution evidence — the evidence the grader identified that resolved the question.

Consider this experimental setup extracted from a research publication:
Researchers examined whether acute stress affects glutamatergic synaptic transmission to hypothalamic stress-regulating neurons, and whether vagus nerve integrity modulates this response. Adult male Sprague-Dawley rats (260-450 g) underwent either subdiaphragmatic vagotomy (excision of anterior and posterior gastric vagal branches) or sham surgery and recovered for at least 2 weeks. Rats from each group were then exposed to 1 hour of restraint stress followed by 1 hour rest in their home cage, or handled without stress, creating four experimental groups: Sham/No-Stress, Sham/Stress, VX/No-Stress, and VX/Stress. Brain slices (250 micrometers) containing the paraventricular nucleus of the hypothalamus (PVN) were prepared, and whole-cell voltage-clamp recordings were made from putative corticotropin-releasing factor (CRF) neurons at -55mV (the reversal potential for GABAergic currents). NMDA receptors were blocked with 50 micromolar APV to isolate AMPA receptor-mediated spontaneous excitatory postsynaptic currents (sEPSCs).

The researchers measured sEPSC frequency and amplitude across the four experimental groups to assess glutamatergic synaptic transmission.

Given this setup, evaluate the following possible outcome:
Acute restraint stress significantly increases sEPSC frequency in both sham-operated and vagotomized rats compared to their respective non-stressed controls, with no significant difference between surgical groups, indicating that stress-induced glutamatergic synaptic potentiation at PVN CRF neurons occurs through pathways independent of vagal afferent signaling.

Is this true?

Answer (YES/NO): NO